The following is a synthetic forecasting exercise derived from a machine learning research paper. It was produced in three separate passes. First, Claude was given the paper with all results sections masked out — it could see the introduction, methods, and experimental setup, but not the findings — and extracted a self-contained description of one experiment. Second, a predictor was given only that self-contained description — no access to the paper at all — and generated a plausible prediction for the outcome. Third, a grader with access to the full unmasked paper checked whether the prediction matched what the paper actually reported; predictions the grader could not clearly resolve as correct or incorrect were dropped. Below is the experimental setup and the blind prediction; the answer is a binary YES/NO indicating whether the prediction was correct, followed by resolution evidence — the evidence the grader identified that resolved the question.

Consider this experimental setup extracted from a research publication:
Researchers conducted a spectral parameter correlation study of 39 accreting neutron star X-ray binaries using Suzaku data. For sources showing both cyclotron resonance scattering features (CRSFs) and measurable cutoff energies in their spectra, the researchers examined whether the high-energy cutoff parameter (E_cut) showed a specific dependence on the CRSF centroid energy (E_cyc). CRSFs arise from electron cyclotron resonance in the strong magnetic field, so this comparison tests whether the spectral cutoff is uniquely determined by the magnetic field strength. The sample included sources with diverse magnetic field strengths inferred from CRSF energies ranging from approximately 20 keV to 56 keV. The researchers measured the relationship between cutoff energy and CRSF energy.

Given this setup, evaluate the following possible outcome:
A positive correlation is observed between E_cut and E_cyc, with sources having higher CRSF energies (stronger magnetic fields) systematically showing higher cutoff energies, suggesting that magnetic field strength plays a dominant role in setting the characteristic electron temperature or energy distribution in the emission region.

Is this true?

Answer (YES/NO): NO